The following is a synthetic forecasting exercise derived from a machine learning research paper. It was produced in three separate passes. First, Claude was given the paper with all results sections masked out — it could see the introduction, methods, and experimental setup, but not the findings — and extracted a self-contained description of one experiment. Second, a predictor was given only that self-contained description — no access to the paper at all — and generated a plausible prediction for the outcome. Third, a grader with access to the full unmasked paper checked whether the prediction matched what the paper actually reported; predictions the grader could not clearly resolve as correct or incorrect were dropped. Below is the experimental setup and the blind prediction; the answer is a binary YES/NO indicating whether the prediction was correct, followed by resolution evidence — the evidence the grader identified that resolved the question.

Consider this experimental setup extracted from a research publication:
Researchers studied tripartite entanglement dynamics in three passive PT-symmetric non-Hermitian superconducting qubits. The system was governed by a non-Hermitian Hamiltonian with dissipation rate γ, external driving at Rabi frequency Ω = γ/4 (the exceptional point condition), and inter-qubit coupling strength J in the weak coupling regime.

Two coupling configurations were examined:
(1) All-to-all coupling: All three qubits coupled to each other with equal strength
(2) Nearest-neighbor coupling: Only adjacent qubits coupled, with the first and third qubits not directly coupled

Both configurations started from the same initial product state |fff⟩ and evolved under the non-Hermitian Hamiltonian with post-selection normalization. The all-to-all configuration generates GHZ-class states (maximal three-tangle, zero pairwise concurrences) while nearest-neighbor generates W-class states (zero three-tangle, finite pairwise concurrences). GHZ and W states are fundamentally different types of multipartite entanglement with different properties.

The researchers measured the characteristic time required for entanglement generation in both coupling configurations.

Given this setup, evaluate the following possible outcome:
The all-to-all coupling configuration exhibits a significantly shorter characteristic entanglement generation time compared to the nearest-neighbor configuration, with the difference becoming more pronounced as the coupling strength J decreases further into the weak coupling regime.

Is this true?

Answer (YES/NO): NO